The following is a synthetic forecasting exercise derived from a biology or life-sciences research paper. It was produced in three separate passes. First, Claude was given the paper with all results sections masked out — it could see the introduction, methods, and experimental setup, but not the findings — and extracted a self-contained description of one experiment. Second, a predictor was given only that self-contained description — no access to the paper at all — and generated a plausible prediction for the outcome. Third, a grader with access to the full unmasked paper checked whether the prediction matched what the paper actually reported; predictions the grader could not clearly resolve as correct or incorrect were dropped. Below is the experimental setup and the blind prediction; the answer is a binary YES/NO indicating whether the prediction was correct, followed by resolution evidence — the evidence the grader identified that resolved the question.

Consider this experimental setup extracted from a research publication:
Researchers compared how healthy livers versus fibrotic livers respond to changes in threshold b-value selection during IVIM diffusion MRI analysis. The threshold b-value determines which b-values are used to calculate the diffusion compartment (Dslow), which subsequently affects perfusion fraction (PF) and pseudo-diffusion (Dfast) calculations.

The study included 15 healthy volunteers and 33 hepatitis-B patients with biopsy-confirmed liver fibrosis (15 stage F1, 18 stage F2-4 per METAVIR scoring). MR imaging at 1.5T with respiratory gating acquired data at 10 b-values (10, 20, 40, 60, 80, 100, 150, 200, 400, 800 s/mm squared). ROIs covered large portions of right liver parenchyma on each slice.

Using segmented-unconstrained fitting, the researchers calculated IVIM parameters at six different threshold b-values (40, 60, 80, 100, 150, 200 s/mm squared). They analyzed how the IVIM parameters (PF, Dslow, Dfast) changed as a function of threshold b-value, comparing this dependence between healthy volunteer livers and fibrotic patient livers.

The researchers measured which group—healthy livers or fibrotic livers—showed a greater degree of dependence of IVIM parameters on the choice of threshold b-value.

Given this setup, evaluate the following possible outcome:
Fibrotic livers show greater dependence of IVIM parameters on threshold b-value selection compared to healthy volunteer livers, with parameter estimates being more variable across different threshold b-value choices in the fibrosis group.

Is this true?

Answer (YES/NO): NO